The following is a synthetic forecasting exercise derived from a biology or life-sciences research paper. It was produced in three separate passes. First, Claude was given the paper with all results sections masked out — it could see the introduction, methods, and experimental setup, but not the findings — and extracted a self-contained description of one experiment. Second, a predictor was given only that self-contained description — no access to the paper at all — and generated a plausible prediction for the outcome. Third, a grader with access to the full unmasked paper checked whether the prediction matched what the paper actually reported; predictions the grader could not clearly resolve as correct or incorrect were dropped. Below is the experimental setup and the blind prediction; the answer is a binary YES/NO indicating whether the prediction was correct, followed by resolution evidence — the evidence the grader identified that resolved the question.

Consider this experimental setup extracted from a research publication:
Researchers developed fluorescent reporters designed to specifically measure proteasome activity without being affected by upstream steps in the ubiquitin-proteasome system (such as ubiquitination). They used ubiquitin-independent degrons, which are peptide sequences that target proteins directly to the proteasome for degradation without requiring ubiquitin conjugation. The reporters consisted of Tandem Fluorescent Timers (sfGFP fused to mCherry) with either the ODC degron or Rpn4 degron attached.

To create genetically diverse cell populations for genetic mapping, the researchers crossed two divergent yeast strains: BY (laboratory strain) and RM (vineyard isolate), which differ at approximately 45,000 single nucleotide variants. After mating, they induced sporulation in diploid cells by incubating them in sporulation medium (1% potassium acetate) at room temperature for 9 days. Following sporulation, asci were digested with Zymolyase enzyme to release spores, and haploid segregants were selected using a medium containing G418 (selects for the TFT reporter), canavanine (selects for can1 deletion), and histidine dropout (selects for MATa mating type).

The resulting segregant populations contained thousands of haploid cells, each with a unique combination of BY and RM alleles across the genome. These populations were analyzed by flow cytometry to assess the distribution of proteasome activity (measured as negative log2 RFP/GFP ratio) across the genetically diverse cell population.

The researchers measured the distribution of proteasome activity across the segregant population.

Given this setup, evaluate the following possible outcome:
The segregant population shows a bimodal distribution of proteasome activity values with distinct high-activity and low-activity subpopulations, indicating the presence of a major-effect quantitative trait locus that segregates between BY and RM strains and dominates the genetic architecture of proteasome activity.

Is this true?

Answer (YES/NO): NO